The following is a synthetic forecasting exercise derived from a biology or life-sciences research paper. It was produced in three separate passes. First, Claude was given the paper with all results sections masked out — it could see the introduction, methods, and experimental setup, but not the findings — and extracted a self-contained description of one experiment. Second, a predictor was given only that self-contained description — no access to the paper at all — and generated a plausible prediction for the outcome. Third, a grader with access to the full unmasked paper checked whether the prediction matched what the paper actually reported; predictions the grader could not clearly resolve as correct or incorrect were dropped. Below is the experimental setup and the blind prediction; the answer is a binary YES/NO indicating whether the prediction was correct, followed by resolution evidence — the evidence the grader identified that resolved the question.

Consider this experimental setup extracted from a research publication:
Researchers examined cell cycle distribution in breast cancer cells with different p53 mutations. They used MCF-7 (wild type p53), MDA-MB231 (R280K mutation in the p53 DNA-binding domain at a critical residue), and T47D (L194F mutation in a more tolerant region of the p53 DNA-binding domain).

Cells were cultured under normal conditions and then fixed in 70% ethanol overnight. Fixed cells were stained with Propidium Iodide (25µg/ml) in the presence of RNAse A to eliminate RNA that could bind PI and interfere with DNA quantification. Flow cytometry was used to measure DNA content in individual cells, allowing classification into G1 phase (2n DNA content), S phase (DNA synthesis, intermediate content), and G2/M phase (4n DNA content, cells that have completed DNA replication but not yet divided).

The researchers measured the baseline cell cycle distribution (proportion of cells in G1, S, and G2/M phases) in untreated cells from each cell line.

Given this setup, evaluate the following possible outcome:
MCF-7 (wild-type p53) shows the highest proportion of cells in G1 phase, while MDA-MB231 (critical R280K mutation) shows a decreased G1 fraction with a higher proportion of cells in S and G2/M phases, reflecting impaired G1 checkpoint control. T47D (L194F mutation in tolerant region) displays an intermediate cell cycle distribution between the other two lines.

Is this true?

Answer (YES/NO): NO